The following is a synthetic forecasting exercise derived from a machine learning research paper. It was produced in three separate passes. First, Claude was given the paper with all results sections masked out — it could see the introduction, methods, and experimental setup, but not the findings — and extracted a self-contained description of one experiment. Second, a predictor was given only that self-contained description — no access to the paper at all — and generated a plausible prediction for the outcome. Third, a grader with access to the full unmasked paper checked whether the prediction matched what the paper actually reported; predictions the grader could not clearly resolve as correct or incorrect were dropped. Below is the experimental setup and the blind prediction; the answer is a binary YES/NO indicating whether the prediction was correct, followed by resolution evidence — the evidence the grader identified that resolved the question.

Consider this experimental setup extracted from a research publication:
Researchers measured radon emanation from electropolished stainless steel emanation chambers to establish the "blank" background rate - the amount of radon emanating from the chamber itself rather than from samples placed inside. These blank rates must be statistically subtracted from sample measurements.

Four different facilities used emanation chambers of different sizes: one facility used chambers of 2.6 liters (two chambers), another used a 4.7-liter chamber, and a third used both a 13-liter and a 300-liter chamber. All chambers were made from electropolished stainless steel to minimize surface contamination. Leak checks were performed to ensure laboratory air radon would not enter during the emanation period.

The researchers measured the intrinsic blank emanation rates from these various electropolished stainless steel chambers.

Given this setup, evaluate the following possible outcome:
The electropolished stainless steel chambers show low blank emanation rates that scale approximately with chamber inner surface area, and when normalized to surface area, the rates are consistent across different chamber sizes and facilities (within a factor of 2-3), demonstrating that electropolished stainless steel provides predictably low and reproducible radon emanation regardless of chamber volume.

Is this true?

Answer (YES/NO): NO